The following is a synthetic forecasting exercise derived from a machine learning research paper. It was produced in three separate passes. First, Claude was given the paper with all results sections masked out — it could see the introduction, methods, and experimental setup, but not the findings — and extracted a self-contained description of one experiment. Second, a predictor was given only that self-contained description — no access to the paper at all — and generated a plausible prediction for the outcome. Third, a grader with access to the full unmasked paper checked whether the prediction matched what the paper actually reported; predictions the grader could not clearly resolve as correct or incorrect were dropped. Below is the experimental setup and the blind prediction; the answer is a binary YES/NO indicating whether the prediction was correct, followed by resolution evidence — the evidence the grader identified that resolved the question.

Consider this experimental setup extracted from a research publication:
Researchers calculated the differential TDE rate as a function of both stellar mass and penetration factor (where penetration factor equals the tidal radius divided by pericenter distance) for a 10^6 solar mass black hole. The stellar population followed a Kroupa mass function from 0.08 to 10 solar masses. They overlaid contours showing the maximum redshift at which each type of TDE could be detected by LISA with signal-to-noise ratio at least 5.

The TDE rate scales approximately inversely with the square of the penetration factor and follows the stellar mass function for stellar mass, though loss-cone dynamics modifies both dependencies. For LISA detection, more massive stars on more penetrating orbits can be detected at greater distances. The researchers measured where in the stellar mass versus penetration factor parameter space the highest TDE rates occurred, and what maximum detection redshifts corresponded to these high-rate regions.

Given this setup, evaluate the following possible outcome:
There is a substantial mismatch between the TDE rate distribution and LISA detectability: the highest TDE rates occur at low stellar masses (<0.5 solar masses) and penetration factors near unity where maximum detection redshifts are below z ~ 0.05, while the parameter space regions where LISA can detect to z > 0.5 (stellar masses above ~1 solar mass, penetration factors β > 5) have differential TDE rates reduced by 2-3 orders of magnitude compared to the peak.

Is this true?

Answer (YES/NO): NO